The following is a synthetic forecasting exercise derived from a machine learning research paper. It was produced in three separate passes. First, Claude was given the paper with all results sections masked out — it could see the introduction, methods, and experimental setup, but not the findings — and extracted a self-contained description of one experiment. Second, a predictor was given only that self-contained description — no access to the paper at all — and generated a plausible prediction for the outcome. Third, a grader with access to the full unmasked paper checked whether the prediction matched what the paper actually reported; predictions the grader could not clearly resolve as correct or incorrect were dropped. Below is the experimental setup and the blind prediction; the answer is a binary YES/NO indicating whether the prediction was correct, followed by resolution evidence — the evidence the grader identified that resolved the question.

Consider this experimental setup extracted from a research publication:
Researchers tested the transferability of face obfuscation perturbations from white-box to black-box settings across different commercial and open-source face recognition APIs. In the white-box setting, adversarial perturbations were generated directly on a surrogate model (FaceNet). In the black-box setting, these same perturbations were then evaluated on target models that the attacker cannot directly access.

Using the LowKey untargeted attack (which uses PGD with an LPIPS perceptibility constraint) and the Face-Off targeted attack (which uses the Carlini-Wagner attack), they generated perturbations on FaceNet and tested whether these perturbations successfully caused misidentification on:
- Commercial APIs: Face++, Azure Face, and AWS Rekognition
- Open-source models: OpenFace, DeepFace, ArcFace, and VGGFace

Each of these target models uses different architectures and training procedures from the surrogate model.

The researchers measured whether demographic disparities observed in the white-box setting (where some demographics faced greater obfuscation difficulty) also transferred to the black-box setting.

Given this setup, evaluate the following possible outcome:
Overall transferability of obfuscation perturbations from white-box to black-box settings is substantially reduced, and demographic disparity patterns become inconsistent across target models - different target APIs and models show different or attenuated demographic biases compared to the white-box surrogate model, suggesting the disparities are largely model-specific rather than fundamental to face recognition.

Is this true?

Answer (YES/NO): NO